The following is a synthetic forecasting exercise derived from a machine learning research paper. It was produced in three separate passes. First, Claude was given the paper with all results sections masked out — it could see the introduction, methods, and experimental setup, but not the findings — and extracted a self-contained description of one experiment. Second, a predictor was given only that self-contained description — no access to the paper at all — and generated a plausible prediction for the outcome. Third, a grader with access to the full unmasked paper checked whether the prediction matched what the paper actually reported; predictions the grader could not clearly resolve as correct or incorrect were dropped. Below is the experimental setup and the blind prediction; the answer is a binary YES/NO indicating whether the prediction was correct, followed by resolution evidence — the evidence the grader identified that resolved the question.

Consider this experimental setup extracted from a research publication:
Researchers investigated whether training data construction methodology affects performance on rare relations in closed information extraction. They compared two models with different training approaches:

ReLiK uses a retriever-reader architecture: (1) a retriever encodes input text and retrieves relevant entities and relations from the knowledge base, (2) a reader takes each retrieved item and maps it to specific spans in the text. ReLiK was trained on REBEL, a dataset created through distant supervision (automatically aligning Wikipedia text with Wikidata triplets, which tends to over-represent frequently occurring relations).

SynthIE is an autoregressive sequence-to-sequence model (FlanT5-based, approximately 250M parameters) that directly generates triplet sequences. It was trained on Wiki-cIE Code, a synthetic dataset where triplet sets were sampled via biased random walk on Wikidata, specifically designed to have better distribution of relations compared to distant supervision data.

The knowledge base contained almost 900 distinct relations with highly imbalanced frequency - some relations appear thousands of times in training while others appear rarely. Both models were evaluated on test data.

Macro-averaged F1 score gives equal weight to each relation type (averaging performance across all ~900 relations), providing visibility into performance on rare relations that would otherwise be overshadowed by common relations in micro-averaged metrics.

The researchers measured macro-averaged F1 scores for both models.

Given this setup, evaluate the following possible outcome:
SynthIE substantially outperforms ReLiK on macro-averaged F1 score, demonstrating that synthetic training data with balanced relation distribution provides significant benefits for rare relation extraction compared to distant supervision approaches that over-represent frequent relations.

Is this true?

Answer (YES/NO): YES